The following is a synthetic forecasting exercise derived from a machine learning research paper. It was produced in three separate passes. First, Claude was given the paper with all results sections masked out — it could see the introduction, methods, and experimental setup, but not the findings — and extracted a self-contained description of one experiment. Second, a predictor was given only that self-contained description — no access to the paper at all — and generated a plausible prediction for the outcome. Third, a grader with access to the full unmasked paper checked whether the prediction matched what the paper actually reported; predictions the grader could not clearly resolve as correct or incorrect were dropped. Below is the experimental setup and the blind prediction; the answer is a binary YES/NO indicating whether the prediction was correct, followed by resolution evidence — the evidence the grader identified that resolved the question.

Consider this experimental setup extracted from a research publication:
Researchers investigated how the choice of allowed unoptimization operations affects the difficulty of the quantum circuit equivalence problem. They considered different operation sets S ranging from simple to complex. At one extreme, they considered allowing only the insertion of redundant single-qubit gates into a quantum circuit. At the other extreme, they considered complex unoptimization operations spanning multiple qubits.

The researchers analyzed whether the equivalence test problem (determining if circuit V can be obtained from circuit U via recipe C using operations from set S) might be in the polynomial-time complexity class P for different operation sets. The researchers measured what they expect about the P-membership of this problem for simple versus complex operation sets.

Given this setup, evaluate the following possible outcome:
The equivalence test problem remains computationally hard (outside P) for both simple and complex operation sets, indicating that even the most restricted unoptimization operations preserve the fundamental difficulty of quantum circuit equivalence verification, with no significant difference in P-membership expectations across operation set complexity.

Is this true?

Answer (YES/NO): NO